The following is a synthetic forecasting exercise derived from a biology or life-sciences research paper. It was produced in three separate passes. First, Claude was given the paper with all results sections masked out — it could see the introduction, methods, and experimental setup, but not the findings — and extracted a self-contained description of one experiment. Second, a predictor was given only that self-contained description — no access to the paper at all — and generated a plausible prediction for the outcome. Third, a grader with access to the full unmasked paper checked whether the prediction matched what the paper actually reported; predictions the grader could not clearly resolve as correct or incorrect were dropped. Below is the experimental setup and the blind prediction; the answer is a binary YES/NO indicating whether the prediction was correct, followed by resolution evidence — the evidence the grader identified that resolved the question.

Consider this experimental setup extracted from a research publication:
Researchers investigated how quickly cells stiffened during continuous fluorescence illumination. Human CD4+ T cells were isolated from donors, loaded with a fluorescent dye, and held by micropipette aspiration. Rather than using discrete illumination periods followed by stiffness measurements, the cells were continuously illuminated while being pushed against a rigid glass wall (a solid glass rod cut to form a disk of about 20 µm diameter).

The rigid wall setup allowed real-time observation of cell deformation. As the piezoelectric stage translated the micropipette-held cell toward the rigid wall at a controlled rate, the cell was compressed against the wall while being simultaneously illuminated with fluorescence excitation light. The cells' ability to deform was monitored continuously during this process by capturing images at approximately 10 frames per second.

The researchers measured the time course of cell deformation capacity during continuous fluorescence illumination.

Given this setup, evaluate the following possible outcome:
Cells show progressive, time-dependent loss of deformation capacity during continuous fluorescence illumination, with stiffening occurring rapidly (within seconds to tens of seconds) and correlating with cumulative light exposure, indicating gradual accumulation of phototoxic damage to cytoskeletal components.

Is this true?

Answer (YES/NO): NO